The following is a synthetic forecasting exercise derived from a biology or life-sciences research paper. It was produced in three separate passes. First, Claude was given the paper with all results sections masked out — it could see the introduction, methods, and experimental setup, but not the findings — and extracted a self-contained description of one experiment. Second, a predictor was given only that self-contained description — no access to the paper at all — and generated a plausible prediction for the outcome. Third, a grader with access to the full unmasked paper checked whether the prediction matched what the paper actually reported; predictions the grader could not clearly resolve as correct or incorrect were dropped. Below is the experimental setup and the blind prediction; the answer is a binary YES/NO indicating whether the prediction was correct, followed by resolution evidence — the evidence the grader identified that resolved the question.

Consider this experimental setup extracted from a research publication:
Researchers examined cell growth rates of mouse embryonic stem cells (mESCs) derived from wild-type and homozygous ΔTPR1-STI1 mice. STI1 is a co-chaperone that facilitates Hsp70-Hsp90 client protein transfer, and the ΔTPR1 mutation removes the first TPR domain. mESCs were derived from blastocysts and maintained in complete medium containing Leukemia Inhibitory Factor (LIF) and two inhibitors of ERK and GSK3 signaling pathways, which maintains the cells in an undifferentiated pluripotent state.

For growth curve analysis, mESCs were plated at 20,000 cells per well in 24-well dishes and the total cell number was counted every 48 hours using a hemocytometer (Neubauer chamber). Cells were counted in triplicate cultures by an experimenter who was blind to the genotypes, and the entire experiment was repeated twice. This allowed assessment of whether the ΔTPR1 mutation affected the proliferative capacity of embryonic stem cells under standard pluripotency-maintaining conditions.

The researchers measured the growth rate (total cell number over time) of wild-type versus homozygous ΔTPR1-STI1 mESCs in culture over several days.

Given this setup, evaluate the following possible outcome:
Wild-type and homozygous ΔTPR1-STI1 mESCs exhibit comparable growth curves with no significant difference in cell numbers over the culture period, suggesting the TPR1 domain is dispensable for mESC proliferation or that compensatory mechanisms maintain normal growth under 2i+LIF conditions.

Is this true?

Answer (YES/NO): NO